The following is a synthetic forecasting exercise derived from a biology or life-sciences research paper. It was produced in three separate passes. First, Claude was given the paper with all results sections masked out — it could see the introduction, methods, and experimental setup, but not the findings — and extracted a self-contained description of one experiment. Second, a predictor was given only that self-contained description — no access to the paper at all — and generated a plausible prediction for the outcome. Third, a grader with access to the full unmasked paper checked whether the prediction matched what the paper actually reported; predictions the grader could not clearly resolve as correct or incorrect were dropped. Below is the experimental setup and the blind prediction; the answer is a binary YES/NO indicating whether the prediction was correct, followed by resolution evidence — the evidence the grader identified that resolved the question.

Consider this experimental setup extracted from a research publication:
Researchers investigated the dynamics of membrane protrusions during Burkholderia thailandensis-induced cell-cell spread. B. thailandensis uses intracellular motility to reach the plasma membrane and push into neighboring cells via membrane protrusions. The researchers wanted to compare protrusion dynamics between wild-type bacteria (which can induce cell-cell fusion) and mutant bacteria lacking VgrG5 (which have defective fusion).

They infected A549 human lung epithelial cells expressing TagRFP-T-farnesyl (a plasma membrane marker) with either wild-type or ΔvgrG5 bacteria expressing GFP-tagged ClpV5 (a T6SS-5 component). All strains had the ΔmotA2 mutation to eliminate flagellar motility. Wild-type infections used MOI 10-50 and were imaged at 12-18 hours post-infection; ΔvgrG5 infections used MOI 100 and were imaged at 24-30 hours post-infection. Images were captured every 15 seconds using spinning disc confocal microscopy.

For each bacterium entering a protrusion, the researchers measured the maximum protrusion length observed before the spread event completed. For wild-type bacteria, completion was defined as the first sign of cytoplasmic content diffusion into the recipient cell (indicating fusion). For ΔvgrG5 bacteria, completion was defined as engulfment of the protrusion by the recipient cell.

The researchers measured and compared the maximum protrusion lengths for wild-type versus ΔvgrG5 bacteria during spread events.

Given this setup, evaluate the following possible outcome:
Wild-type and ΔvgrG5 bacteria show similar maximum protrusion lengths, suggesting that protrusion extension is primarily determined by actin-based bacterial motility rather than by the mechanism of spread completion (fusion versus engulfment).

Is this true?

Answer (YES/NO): YES